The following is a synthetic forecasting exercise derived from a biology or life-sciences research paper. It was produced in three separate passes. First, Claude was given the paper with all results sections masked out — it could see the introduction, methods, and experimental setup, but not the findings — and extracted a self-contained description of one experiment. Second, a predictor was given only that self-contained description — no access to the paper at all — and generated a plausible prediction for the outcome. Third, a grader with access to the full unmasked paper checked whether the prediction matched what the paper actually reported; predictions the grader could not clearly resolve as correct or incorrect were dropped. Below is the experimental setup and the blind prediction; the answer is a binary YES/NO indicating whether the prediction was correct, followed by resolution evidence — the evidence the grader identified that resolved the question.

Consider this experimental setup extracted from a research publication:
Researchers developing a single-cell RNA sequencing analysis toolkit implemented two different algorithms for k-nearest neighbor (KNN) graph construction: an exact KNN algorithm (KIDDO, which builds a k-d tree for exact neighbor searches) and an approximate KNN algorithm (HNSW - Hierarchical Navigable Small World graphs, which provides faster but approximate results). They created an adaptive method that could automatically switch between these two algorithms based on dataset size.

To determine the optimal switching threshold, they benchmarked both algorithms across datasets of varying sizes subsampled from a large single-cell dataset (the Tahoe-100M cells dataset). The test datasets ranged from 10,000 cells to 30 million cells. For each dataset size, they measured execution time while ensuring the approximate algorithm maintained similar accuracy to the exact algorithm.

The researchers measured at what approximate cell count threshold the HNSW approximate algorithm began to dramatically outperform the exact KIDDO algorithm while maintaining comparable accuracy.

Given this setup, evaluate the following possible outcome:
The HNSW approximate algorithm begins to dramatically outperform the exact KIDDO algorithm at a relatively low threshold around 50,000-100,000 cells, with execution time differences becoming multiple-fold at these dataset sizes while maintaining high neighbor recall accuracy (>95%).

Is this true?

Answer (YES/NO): NO